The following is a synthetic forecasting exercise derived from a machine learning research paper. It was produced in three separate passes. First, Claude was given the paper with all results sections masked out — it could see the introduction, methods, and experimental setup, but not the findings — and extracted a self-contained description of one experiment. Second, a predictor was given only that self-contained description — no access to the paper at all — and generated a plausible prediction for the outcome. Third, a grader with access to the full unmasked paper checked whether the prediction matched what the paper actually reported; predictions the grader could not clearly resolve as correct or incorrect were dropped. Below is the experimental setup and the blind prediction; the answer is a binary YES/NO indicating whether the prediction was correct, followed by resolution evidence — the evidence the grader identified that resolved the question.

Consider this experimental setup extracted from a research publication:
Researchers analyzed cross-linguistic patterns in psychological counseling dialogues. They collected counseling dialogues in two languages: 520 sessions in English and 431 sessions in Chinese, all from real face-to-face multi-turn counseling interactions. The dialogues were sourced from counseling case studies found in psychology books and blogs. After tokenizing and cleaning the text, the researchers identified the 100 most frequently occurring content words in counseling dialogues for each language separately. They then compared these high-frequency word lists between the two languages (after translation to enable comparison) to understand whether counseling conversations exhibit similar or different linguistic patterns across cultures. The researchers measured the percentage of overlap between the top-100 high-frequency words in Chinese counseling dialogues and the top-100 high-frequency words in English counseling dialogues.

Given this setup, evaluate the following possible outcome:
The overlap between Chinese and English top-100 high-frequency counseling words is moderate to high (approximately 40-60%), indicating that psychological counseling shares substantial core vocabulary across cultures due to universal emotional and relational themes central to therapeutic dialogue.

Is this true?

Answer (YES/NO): YES